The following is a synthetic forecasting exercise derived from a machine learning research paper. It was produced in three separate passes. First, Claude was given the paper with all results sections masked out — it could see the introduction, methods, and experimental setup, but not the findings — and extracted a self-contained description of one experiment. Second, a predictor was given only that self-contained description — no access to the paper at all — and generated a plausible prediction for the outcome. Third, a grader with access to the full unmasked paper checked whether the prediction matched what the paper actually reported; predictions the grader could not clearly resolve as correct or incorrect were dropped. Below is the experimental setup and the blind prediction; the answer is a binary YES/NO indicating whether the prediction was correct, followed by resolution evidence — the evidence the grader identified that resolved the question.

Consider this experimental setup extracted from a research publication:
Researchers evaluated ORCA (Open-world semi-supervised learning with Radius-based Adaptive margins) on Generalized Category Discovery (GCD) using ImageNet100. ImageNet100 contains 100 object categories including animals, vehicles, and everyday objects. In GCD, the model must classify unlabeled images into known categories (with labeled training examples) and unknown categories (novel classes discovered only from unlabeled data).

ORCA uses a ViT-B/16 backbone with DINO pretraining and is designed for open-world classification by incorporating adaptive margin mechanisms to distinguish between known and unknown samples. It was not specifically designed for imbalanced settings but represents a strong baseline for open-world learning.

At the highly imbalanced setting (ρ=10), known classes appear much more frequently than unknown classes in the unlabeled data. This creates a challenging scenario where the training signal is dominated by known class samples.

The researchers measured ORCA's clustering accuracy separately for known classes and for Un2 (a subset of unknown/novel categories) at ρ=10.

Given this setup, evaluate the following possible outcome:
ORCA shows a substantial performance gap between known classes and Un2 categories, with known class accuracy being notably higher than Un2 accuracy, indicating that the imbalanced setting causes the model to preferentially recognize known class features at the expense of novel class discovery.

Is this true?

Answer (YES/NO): YES